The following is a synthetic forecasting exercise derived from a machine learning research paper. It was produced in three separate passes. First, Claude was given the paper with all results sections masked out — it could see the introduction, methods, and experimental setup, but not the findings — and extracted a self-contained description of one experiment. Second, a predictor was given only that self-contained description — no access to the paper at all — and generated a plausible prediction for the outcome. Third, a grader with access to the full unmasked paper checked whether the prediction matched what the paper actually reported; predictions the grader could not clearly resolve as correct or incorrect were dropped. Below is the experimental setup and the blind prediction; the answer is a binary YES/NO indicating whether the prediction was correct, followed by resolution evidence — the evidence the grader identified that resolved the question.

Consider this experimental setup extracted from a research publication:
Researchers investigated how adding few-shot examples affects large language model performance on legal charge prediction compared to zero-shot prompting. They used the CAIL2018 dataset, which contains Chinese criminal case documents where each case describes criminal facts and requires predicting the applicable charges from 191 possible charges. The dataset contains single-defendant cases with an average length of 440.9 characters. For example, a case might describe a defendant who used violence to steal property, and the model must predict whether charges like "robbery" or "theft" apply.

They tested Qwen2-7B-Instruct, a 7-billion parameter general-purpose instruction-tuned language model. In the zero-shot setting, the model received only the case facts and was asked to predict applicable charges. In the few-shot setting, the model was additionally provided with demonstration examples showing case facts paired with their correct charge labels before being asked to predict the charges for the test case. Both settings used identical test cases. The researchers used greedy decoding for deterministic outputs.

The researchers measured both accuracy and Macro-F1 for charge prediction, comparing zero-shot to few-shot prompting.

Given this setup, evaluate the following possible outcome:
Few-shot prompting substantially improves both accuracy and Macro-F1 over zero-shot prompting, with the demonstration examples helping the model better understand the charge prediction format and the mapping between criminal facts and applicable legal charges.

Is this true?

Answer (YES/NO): NO